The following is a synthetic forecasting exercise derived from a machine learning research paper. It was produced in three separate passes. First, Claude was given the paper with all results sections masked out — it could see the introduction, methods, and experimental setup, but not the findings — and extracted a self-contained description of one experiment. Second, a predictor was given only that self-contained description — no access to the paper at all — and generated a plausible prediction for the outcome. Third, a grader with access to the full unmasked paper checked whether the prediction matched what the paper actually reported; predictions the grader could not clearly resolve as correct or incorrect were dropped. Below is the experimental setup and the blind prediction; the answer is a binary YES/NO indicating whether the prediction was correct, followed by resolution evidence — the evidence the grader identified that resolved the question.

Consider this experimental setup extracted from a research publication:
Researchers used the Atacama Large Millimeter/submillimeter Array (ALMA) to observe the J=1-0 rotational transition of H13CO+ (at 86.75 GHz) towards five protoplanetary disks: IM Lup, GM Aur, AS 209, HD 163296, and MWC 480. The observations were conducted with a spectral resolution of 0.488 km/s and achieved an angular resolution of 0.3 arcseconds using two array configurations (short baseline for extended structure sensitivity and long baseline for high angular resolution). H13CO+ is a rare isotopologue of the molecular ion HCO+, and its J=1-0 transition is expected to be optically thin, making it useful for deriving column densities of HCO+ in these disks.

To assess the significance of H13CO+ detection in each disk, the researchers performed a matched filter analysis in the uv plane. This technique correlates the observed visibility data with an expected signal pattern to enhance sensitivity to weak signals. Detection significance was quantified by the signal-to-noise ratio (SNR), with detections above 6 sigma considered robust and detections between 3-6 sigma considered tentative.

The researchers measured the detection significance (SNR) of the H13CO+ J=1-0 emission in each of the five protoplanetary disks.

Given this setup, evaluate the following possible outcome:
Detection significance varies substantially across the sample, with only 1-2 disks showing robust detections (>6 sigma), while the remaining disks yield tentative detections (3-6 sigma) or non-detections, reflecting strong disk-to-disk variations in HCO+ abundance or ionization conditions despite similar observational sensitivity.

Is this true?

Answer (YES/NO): YES